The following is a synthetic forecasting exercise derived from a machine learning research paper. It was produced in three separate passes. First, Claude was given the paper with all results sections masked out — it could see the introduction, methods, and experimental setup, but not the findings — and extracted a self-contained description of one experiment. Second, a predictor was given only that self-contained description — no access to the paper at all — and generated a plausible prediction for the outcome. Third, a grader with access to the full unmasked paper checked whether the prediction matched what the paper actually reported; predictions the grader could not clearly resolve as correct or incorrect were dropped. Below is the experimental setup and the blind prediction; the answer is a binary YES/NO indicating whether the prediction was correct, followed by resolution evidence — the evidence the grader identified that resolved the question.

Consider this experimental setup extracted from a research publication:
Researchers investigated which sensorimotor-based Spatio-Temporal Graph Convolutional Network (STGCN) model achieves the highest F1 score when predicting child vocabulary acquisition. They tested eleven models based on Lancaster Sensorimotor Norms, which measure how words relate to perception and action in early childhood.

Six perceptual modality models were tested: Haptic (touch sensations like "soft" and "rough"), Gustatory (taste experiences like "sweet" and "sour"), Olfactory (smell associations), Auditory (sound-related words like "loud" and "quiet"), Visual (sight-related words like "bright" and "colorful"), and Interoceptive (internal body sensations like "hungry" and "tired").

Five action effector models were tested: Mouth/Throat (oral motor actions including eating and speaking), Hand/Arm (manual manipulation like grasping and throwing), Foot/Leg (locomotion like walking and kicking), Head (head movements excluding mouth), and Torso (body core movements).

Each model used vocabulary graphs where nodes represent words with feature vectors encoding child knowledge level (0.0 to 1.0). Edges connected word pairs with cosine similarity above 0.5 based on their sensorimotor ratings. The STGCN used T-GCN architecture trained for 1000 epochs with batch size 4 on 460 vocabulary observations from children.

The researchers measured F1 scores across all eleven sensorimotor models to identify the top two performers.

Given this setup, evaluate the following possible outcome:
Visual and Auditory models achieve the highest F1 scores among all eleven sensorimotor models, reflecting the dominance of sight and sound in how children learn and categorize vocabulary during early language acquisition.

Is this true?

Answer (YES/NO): NO